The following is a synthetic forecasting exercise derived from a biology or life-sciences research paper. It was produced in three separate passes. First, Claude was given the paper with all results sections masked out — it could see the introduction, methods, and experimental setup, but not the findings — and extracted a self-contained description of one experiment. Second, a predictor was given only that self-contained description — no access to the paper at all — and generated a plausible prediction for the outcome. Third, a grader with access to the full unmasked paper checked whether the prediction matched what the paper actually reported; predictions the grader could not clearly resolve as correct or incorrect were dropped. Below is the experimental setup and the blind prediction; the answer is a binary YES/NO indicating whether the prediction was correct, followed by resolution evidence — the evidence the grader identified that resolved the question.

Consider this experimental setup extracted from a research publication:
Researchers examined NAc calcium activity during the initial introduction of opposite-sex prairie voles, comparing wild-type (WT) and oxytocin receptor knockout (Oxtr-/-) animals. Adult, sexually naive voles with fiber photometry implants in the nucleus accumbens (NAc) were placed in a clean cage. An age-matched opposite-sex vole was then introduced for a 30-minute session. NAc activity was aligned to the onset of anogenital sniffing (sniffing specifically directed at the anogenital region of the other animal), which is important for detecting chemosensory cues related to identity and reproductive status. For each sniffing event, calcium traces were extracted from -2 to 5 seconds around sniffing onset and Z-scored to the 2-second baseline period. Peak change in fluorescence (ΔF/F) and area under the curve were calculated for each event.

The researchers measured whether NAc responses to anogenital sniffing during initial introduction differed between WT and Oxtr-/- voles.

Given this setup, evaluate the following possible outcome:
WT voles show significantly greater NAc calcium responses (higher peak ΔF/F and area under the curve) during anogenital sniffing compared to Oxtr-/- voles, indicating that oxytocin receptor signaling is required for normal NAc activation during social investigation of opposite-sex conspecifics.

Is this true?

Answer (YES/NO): NO